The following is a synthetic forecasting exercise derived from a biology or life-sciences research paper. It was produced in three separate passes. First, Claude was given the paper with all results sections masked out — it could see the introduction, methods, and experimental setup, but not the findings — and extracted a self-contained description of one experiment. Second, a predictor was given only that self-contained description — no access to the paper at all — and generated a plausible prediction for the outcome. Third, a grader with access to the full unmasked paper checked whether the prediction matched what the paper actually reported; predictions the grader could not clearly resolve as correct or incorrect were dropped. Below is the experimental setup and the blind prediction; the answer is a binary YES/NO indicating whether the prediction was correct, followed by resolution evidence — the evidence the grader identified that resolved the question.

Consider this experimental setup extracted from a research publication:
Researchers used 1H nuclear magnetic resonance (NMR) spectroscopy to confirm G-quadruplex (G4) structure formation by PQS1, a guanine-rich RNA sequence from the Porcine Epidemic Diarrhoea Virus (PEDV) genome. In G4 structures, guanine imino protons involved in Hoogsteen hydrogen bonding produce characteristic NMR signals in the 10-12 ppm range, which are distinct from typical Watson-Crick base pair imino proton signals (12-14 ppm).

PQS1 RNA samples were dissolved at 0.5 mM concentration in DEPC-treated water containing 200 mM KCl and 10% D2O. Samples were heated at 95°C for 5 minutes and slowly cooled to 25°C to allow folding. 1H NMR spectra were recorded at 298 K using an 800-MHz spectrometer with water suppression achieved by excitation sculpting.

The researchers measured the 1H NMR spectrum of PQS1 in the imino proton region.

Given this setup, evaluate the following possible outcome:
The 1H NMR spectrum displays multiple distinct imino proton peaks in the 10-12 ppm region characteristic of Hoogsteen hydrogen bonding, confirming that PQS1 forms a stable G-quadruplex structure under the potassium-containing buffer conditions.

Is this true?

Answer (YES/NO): YES